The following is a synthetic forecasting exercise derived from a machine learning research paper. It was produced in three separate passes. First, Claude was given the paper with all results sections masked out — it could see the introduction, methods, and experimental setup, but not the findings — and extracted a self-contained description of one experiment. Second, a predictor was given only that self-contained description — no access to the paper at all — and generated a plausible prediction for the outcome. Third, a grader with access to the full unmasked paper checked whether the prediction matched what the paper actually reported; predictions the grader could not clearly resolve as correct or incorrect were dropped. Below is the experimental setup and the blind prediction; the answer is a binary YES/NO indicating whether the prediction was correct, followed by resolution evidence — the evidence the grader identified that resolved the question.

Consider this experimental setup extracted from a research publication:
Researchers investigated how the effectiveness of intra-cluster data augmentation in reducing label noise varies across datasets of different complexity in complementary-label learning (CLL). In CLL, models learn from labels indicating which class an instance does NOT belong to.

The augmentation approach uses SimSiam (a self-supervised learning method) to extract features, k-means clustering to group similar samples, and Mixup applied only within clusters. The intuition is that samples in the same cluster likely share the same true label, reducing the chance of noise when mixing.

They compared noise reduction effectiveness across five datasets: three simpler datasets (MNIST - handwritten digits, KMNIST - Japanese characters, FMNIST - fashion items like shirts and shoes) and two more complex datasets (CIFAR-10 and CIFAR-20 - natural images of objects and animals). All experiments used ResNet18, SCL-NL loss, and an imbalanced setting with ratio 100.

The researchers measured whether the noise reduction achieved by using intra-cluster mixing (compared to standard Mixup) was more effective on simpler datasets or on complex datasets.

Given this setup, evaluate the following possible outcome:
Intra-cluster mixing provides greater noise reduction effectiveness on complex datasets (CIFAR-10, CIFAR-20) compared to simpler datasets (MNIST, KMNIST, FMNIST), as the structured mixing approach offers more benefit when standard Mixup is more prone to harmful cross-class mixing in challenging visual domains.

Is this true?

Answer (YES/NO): NO